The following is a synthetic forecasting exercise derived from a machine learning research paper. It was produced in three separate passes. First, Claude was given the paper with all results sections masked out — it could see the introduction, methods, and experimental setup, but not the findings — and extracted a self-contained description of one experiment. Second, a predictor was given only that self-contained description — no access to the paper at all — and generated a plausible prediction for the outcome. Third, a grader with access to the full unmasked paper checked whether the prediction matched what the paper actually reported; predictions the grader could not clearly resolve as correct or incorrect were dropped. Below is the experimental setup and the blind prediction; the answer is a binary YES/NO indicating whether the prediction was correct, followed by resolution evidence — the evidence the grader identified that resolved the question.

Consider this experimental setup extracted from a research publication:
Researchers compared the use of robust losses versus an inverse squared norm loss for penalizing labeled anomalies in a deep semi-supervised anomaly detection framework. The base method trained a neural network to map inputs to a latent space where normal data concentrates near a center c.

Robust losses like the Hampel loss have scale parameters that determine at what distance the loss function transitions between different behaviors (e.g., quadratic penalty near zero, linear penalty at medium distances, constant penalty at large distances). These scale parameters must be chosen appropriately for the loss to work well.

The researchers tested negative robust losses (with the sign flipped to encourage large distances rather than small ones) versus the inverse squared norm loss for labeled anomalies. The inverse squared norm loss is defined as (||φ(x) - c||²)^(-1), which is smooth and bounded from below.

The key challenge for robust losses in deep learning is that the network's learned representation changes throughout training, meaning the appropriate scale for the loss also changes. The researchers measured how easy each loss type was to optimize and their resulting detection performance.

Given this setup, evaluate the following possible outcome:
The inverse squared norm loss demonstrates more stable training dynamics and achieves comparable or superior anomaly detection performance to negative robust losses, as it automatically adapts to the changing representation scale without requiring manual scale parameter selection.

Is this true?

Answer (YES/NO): YES